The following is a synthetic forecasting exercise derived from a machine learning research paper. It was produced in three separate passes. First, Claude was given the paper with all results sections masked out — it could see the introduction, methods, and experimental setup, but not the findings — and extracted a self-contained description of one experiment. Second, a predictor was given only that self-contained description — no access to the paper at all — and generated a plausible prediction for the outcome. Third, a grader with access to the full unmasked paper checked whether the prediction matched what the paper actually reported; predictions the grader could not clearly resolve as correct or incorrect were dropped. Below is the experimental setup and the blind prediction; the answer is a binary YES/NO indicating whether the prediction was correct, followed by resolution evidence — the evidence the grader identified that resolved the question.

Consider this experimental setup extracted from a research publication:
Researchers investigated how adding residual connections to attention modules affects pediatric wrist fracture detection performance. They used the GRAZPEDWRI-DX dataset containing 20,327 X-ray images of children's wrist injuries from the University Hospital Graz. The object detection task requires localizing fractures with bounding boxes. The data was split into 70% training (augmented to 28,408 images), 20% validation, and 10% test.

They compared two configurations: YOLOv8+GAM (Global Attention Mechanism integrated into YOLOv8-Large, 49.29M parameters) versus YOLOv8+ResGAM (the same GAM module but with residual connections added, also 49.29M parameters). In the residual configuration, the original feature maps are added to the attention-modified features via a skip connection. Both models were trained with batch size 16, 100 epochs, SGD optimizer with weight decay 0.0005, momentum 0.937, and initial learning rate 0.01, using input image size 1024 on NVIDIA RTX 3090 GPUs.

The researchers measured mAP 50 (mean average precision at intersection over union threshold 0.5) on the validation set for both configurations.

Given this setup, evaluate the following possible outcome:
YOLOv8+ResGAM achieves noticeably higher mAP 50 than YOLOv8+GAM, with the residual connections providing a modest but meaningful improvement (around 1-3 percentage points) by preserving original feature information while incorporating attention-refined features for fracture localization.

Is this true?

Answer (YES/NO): NO